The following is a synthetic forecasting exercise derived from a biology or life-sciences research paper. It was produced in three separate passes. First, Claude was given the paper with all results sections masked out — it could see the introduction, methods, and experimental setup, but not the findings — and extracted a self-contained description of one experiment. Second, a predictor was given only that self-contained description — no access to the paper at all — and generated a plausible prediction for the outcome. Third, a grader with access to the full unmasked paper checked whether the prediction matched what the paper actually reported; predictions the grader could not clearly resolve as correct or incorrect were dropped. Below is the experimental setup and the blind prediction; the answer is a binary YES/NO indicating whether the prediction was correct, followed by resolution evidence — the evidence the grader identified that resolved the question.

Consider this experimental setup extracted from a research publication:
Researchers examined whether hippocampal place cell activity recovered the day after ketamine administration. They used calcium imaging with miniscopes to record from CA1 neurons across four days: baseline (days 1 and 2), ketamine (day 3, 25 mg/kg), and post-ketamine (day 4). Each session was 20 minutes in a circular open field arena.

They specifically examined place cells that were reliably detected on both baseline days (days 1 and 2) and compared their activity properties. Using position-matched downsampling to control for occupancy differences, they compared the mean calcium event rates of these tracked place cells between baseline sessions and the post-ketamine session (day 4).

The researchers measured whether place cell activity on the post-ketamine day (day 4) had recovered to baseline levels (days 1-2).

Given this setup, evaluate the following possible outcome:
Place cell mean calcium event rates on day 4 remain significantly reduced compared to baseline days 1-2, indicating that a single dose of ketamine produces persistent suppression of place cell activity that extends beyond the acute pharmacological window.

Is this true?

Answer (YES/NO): YES